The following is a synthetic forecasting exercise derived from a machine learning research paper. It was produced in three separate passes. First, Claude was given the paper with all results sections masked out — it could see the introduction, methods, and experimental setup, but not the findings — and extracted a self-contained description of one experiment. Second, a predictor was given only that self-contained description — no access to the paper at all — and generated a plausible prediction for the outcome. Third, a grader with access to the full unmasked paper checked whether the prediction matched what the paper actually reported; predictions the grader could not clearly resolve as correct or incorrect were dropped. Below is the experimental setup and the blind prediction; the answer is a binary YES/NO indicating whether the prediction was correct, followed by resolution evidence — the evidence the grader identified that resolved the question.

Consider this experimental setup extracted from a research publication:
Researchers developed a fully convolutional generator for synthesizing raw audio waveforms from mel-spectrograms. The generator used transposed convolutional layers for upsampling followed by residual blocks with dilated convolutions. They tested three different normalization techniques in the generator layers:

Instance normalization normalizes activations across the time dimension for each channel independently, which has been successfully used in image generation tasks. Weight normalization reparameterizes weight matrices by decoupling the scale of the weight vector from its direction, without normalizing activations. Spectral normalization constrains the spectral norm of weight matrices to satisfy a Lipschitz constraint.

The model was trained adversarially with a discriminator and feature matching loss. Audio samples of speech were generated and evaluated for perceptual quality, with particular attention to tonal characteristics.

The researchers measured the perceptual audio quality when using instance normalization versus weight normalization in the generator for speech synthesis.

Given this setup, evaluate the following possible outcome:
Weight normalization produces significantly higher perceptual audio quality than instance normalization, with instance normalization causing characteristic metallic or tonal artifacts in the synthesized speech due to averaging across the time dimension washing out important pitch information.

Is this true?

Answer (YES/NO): YES